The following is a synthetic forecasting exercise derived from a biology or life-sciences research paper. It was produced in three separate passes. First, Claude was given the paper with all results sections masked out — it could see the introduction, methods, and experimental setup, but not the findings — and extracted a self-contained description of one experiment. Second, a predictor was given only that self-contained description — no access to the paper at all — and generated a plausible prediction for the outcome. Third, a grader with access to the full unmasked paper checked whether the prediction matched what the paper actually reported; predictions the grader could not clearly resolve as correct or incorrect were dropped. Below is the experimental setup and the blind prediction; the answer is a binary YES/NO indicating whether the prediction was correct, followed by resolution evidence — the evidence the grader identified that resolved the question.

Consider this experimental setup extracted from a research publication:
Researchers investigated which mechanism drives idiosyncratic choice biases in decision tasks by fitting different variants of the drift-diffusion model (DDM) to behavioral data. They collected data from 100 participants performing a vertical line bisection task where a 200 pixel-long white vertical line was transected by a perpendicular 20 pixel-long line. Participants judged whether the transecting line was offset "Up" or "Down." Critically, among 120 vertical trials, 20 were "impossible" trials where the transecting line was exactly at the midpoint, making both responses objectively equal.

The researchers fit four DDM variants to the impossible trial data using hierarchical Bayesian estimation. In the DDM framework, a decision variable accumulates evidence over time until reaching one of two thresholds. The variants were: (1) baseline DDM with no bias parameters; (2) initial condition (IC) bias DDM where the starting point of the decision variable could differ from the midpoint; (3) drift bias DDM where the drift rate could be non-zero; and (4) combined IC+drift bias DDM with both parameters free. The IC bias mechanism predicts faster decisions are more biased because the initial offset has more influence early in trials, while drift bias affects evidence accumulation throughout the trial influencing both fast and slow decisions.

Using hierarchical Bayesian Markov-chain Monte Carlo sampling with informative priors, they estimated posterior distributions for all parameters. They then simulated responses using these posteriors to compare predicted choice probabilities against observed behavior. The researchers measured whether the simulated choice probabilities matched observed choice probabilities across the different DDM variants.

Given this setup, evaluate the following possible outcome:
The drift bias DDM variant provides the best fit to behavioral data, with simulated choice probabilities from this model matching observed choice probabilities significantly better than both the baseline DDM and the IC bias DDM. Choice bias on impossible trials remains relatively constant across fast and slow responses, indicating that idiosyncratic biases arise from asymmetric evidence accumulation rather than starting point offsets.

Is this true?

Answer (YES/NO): NO